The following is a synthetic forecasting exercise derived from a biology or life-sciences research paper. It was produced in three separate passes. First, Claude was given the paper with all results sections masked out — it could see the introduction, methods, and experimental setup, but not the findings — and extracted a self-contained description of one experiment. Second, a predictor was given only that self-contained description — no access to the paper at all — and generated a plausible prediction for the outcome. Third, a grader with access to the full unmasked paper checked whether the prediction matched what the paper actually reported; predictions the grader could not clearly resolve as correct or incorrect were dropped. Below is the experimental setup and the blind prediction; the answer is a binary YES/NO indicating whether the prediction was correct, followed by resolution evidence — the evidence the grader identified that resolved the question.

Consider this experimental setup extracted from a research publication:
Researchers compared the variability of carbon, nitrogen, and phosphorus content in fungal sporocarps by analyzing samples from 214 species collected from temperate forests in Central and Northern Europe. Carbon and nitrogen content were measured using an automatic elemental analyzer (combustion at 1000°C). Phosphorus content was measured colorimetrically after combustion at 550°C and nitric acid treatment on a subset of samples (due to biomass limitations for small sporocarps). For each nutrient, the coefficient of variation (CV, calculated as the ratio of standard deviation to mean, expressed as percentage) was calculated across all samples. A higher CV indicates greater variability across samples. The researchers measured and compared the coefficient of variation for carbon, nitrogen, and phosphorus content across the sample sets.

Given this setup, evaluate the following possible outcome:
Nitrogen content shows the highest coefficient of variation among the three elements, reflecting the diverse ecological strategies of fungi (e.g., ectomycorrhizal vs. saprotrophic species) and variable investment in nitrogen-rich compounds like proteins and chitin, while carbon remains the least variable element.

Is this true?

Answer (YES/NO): NO